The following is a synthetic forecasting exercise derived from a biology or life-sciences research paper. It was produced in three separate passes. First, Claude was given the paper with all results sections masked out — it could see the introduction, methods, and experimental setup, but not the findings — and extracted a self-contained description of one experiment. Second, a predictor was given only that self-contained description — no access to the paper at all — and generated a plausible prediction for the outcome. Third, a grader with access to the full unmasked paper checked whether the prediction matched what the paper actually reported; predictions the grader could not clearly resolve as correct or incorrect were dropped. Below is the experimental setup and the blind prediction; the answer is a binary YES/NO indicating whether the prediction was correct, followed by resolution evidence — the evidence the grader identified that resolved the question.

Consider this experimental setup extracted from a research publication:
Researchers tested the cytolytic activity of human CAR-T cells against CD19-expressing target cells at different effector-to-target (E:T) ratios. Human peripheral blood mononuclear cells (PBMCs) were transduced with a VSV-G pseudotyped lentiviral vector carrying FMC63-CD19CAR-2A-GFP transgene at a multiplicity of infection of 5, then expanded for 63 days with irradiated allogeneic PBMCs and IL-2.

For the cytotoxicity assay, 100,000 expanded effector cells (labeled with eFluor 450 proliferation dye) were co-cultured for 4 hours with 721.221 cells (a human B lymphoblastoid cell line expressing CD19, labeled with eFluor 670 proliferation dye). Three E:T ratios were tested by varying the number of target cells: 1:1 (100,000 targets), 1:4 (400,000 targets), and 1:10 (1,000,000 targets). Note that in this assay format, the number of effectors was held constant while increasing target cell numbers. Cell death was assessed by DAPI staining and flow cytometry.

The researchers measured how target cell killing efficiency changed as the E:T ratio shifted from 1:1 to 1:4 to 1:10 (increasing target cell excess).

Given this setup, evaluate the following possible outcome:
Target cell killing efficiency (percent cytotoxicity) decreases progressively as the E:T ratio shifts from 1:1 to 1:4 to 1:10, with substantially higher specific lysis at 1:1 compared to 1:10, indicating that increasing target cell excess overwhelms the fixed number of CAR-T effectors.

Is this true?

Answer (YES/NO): NO